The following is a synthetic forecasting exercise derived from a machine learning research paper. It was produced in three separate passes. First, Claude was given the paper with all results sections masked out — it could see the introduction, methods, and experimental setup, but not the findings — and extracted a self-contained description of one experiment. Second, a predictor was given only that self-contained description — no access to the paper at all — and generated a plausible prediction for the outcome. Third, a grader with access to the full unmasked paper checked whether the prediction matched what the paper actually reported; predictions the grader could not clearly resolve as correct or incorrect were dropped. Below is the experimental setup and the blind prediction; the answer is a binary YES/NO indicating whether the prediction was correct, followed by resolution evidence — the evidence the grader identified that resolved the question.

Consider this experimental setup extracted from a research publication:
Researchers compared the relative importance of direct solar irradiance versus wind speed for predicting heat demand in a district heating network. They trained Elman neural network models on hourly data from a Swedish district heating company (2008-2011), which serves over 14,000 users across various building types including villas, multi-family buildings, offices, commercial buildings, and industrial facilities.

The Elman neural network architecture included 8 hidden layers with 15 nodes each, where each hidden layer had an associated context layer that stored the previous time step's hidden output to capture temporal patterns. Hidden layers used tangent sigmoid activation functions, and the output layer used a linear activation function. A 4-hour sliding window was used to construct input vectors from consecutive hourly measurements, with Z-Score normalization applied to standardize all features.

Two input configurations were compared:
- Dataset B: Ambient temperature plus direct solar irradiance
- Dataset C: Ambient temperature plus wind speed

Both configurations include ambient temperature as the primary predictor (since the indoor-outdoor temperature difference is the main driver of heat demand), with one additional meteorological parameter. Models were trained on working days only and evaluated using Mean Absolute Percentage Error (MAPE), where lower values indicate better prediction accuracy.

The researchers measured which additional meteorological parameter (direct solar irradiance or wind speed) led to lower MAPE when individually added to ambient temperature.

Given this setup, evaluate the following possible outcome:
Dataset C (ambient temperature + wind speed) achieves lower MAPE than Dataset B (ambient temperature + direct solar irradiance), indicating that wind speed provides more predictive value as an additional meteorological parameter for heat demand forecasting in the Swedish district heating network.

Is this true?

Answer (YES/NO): YES